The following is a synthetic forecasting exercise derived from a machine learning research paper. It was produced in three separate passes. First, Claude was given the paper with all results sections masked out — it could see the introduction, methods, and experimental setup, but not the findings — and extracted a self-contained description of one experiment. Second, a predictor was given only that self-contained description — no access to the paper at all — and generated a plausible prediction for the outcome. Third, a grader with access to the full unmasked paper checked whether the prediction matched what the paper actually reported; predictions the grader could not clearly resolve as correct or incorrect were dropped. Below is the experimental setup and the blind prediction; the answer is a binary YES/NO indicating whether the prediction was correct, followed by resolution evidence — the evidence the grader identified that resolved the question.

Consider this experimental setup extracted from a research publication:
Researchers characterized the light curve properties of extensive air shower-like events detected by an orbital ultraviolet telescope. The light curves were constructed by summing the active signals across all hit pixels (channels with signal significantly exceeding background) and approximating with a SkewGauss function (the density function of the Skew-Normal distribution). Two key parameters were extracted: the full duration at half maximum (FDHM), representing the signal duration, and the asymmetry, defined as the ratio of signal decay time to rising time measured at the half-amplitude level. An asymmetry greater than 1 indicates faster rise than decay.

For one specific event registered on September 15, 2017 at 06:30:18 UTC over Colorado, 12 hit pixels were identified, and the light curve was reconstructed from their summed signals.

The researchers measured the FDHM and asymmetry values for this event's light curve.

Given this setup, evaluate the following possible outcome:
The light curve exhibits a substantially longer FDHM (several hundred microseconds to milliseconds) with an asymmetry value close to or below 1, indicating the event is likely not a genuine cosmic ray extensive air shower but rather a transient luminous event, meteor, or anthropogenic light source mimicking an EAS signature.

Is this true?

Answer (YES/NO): NO